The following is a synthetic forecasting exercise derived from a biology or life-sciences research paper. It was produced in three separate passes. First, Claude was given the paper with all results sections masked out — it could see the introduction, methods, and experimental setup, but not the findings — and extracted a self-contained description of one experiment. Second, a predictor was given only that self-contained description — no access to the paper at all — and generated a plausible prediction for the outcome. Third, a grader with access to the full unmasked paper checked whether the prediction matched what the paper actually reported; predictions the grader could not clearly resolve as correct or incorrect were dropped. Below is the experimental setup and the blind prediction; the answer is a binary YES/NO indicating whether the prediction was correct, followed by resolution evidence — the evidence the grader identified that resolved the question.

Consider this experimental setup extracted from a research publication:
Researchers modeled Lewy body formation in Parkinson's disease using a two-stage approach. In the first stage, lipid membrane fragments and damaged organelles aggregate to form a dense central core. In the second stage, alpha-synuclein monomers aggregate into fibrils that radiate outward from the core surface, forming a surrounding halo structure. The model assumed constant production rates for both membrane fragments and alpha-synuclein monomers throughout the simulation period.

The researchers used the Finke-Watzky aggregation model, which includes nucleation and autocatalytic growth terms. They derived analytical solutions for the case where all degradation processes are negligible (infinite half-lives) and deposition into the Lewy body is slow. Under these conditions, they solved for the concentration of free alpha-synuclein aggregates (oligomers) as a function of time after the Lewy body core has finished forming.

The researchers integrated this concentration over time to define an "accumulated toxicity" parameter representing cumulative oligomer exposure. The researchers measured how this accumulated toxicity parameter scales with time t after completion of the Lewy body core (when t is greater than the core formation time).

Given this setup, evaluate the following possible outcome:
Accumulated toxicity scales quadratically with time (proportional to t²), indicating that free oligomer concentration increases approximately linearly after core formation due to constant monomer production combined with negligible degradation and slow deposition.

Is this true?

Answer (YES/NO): YES